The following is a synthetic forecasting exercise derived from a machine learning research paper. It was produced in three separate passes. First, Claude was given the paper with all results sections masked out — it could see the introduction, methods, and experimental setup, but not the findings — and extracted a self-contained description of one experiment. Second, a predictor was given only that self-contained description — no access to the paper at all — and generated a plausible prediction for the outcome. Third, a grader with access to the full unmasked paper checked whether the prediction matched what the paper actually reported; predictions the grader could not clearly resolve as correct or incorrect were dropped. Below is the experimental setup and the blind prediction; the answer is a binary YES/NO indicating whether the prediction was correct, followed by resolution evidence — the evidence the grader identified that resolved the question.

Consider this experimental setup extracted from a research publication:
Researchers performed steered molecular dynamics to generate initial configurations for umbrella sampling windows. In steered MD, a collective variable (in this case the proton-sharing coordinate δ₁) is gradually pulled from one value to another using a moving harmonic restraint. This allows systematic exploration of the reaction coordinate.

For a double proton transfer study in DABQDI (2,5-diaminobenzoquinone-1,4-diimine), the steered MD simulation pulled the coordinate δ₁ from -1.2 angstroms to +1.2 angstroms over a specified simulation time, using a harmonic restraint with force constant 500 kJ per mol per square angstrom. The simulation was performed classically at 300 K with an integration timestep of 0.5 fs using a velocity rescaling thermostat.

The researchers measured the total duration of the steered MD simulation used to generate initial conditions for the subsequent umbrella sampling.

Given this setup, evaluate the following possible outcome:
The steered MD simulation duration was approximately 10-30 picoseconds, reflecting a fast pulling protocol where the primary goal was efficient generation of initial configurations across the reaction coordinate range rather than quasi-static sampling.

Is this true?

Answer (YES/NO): YES